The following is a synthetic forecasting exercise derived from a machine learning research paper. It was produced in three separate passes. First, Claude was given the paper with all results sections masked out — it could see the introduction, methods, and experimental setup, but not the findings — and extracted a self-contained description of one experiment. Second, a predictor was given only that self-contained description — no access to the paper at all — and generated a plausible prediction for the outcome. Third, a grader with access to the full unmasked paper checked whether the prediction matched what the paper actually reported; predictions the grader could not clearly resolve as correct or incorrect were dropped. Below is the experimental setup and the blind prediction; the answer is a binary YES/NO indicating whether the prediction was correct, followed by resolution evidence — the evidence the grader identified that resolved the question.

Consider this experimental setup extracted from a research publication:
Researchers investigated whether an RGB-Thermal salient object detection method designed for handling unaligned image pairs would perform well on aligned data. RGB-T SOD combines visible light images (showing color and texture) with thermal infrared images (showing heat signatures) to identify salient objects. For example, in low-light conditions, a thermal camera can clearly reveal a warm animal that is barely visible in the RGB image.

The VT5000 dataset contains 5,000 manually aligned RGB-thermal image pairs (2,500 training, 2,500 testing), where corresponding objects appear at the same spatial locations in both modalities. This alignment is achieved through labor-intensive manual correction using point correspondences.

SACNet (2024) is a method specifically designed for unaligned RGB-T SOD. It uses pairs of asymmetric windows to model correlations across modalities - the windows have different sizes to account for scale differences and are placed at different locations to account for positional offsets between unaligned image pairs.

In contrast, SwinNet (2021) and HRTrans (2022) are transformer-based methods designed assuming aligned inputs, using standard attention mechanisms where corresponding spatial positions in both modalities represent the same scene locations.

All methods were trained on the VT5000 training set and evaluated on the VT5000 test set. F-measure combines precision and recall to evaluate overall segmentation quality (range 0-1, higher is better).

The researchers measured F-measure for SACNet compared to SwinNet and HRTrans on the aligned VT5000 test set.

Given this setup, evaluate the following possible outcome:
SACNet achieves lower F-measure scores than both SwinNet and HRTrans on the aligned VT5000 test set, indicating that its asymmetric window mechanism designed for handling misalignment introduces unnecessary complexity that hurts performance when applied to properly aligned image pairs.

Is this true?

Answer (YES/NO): NO